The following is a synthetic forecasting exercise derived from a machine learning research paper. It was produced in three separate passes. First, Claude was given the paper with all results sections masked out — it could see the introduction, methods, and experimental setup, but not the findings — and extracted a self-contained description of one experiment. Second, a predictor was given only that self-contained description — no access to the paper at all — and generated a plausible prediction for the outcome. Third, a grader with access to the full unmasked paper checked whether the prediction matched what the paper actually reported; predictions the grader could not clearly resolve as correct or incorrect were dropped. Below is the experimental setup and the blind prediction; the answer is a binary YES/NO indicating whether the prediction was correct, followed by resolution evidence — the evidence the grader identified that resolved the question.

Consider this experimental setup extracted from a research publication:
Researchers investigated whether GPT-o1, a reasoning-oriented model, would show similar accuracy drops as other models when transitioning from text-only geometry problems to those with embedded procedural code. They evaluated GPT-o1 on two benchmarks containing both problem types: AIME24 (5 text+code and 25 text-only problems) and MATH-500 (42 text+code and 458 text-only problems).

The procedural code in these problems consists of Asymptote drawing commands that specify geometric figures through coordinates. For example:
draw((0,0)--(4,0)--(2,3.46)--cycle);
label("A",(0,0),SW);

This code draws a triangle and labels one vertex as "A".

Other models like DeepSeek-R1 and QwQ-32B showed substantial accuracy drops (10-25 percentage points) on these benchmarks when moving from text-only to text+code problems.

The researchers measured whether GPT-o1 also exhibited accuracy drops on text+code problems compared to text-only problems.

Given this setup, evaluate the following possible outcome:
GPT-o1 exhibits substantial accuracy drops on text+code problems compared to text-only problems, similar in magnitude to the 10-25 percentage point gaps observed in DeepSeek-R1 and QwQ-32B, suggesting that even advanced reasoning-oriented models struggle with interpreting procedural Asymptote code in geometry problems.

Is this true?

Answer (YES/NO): YES